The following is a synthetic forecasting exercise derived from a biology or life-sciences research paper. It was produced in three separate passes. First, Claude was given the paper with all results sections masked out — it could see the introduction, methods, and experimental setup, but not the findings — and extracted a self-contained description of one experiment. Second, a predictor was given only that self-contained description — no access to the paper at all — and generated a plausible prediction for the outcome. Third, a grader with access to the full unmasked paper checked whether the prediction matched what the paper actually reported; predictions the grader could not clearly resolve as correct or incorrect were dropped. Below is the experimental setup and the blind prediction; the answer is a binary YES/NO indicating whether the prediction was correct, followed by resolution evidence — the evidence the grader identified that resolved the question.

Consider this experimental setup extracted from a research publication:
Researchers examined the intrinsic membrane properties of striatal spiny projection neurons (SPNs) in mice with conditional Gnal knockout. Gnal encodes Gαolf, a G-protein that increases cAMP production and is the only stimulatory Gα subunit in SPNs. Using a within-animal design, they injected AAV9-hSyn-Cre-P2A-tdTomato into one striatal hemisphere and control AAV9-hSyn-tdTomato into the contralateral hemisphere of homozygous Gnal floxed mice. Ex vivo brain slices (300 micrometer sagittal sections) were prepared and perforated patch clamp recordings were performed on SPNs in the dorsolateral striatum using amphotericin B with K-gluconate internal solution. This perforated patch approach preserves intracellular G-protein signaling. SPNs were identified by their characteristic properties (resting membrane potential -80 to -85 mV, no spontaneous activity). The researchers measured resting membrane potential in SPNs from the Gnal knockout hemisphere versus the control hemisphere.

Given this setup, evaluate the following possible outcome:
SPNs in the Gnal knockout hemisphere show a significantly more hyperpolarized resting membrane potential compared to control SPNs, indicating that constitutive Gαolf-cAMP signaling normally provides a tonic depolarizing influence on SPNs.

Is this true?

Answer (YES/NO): NO